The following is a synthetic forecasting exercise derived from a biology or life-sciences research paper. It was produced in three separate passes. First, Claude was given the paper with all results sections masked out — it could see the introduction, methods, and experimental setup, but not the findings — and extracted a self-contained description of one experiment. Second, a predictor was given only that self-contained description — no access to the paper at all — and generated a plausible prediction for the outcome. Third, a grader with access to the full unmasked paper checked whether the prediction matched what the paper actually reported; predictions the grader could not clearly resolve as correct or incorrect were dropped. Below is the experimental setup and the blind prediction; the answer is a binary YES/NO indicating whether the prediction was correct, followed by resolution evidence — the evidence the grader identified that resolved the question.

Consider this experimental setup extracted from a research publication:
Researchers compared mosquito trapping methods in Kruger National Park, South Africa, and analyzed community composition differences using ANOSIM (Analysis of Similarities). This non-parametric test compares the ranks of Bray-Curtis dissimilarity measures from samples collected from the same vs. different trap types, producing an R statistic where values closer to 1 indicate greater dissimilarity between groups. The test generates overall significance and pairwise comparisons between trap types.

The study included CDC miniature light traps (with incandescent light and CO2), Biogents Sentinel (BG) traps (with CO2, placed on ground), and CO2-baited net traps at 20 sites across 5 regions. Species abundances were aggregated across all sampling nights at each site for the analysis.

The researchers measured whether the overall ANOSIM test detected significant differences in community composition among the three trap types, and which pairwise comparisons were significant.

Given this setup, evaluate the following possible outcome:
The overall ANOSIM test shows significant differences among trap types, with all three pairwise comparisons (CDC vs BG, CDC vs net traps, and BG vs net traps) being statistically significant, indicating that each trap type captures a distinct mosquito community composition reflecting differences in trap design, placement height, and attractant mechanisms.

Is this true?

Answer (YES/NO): NO